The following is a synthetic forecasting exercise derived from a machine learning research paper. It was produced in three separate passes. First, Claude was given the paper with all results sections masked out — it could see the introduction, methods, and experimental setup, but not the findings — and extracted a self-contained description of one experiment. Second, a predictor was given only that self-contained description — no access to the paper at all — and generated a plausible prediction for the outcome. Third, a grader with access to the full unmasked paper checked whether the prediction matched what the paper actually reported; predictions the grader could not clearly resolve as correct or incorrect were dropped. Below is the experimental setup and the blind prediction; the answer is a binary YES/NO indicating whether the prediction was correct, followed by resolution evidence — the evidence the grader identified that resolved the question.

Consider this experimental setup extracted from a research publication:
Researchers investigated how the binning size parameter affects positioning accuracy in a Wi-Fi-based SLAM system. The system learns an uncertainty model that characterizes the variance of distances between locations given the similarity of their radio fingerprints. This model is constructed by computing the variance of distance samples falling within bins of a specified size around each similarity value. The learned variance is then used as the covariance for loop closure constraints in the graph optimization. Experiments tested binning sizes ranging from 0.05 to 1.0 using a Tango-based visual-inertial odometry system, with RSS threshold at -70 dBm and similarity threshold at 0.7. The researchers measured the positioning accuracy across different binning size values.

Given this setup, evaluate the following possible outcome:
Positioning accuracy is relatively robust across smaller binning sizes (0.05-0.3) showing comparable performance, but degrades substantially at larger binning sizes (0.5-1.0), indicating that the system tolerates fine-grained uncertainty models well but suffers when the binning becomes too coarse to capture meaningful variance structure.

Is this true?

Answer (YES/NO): NO